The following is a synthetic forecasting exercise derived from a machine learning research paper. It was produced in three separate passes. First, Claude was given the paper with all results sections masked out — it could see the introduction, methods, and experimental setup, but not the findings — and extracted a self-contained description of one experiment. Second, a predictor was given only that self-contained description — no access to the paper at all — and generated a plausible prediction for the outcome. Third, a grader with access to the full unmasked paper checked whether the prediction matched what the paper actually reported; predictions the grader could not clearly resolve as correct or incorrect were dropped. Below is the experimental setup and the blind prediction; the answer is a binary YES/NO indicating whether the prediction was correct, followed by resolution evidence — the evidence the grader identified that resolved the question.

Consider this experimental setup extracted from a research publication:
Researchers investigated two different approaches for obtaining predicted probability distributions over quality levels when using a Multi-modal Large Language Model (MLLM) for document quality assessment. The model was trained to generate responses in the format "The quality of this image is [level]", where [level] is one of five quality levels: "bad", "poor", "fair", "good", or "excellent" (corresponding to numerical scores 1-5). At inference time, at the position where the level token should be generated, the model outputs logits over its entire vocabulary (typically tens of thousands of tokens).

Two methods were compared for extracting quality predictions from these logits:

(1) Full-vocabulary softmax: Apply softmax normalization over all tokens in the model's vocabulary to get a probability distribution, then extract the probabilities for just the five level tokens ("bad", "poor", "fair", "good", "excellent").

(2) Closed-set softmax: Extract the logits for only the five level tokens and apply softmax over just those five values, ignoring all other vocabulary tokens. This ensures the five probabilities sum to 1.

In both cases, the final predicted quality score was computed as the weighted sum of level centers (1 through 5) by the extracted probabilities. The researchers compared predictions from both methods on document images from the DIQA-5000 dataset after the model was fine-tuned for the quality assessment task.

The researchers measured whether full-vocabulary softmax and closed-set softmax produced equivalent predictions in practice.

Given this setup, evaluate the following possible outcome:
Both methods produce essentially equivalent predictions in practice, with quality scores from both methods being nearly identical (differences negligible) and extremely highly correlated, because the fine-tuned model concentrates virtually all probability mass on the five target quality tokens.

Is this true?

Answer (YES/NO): YES